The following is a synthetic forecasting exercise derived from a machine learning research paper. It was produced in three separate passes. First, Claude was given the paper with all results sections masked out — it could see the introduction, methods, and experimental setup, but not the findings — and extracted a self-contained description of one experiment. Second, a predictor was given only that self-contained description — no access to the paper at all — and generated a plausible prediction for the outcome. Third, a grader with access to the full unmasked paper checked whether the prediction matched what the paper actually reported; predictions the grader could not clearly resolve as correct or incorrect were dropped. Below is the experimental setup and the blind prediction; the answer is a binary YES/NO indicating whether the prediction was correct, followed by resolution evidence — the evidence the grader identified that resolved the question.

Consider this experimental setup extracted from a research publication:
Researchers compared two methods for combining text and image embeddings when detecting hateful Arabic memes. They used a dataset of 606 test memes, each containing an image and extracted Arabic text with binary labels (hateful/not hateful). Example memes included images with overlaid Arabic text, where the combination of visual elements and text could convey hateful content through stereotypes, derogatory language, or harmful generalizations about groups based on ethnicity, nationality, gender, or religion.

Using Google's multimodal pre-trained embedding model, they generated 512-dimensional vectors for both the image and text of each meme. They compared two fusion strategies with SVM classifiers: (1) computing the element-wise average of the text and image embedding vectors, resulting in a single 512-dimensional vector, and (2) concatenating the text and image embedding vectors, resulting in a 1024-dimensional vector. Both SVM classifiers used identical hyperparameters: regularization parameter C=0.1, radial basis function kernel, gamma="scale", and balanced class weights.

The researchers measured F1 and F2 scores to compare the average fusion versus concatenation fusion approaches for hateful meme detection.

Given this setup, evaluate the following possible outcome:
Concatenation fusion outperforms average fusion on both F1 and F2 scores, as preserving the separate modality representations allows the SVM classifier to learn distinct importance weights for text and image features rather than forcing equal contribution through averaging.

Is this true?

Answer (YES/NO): NO